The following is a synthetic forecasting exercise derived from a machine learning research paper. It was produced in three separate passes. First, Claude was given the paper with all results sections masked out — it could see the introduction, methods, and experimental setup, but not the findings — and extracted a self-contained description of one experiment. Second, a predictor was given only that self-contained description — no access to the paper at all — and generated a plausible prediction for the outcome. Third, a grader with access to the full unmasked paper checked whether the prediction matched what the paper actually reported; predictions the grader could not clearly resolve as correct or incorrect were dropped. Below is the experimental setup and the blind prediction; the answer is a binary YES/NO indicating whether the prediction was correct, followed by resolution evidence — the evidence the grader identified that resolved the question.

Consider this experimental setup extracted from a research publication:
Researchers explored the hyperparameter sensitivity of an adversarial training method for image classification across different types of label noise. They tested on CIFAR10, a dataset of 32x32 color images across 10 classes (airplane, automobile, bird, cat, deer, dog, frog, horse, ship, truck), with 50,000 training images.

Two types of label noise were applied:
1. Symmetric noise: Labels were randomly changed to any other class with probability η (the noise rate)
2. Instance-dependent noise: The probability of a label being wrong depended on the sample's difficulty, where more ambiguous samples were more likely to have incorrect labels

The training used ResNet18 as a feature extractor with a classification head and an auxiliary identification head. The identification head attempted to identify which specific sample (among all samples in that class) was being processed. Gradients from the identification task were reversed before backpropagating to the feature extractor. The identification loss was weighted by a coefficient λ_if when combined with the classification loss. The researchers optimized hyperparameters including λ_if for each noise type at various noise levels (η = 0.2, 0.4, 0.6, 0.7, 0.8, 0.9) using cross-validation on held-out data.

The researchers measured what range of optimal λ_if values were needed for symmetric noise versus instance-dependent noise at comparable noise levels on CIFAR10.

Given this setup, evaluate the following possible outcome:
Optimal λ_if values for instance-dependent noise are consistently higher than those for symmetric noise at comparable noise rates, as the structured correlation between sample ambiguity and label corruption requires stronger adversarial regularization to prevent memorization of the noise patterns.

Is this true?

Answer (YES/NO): NO